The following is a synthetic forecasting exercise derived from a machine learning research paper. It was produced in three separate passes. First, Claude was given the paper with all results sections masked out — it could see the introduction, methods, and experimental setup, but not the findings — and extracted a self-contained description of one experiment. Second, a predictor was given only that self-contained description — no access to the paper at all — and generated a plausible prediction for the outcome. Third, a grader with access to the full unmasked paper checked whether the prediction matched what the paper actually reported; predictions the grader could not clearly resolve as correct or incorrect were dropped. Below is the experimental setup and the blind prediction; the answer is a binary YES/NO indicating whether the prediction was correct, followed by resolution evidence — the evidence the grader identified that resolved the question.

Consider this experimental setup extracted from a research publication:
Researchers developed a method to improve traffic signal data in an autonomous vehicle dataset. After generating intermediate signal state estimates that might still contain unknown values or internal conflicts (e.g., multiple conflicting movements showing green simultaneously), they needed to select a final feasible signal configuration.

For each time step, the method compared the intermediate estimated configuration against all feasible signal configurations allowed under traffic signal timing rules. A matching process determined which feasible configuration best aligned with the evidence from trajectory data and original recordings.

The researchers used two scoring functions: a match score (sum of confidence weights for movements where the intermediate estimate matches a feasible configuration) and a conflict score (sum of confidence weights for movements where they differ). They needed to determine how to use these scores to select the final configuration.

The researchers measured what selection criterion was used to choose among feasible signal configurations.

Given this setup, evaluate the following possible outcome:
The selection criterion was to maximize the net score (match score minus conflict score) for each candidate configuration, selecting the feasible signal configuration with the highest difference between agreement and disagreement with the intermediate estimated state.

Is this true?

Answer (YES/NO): NO